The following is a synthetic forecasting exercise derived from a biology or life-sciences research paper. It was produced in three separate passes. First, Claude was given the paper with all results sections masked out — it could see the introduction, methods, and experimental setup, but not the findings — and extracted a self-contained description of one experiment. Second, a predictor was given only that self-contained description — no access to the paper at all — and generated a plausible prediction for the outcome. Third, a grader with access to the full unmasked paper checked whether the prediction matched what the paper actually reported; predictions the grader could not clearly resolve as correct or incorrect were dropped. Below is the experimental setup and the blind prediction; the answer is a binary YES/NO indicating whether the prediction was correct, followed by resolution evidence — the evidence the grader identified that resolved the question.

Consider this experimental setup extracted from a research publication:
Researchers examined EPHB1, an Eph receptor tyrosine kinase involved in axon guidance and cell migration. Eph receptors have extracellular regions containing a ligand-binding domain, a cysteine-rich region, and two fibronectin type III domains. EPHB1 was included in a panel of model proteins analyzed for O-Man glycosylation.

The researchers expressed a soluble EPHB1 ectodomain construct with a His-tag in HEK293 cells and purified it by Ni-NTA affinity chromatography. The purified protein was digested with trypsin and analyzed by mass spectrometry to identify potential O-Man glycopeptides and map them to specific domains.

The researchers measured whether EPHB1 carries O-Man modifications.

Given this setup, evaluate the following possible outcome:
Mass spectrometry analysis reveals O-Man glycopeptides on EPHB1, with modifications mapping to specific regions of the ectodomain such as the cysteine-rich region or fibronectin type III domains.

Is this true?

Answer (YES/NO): NO